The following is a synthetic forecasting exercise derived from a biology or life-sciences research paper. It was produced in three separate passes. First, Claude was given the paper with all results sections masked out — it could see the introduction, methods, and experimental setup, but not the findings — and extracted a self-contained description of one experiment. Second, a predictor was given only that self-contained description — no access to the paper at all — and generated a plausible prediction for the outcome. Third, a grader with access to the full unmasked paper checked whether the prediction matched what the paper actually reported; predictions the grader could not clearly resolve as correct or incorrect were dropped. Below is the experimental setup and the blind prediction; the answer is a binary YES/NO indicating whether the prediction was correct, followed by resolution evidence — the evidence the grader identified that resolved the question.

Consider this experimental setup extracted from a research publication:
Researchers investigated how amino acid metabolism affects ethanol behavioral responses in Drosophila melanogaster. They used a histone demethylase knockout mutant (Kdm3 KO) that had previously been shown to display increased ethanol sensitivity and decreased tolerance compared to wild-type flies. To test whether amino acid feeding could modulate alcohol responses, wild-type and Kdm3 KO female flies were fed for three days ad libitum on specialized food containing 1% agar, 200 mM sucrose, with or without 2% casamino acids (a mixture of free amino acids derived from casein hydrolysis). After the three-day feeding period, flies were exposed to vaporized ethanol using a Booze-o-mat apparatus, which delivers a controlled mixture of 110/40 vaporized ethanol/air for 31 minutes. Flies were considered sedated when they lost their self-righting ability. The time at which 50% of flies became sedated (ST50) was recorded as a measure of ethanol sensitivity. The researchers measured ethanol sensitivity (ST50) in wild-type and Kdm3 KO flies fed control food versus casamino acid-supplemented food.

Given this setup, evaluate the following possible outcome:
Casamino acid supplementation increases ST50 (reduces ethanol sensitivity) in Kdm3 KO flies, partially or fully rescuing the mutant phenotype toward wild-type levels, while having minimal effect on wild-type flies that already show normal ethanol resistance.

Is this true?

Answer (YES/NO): NO